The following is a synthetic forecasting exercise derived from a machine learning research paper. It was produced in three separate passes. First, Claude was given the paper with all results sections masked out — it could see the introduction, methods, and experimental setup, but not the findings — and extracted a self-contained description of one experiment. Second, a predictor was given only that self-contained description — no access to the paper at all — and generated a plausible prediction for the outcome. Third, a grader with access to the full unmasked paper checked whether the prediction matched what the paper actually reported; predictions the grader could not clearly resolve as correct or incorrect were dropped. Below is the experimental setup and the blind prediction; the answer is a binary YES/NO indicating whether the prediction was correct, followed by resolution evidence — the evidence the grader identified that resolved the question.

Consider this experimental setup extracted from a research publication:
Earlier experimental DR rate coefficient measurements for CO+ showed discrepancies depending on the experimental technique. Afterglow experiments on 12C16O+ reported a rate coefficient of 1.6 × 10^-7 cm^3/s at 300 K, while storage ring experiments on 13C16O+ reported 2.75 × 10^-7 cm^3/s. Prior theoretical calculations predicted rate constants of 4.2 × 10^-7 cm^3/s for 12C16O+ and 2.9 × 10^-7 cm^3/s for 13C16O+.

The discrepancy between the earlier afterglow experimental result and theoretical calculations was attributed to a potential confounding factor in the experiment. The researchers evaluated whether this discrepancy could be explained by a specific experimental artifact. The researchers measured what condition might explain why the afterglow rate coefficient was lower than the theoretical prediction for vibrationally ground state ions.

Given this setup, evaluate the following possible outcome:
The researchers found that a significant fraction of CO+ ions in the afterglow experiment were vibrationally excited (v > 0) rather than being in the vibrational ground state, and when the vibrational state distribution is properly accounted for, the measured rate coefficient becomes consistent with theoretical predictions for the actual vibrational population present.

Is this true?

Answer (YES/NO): NO